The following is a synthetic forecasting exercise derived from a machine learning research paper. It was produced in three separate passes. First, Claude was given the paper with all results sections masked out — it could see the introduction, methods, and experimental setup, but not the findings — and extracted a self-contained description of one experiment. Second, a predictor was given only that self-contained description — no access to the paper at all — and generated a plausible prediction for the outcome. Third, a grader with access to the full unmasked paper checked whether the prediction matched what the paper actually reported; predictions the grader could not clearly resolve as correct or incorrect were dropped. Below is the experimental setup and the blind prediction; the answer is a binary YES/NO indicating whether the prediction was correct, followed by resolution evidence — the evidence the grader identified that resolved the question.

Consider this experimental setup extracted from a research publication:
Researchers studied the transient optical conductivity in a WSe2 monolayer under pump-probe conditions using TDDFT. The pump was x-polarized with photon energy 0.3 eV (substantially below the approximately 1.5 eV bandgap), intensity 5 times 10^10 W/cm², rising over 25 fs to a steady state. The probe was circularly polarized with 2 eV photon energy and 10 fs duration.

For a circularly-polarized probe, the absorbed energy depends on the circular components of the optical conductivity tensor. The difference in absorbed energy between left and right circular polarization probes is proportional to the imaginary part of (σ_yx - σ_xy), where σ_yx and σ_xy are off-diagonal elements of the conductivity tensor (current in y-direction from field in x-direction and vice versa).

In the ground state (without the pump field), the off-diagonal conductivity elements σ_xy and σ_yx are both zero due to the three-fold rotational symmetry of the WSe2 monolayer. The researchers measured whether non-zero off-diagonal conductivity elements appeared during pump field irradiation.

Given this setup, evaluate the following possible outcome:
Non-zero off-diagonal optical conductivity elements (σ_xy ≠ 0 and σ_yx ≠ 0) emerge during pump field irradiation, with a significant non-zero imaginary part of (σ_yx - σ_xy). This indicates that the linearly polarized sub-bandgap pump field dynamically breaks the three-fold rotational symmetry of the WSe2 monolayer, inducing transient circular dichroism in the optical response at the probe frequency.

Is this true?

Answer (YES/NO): YES